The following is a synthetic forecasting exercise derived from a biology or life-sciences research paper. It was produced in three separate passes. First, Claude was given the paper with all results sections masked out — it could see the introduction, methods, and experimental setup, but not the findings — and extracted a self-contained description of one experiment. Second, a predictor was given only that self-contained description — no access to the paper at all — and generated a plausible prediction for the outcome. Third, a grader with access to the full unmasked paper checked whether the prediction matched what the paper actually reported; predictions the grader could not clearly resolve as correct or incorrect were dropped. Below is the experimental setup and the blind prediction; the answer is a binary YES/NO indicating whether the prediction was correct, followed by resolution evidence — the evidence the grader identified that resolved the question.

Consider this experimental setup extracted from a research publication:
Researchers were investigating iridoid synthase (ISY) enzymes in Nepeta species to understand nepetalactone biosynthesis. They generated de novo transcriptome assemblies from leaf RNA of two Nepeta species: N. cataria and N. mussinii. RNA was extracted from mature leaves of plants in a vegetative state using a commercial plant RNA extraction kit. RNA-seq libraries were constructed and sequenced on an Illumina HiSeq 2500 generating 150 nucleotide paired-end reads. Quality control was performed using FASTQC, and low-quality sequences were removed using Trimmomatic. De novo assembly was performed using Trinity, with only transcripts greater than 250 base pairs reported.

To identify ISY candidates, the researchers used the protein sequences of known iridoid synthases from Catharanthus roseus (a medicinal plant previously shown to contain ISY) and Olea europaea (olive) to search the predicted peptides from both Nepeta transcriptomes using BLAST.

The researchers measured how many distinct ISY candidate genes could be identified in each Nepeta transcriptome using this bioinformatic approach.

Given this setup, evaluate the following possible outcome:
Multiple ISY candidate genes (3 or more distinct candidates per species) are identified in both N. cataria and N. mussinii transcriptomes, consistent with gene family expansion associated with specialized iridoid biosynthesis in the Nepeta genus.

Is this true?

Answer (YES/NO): NO